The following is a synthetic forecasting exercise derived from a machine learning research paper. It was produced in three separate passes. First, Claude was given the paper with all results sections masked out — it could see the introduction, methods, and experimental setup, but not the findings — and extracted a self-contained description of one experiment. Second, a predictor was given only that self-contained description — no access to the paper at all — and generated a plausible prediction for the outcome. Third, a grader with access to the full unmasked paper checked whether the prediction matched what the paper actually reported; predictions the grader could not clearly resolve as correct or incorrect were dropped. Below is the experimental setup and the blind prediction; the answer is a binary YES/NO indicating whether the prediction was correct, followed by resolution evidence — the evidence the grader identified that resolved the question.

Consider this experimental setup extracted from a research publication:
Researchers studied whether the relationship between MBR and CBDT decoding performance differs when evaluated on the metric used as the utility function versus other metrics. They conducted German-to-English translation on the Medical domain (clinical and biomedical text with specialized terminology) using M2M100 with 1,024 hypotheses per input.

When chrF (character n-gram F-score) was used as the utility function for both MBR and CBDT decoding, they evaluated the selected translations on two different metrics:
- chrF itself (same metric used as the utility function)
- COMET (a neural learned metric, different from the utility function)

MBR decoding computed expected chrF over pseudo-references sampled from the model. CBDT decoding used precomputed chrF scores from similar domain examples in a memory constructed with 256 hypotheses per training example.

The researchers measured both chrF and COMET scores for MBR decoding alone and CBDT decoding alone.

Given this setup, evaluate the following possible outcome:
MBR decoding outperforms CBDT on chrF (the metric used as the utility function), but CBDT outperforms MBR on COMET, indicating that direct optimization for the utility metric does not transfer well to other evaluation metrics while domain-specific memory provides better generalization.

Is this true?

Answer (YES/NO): NO